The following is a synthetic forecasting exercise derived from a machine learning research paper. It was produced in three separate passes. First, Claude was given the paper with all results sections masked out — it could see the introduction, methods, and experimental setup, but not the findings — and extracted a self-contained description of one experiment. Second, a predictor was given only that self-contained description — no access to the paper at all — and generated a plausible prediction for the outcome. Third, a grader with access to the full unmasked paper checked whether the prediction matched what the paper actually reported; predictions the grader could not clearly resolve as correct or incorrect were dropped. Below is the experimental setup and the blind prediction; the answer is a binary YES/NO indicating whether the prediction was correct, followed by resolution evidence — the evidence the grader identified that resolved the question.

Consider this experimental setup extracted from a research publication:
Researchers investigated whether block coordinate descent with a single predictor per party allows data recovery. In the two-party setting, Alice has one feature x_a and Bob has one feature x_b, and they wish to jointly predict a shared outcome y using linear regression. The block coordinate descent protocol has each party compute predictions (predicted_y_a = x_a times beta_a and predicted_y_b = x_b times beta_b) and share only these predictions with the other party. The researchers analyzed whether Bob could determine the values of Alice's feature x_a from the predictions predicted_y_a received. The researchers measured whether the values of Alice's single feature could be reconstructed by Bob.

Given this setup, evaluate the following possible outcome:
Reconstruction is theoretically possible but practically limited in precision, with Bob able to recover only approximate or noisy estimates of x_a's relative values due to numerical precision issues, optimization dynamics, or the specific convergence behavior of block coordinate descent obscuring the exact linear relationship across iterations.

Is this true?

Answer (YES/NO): NO